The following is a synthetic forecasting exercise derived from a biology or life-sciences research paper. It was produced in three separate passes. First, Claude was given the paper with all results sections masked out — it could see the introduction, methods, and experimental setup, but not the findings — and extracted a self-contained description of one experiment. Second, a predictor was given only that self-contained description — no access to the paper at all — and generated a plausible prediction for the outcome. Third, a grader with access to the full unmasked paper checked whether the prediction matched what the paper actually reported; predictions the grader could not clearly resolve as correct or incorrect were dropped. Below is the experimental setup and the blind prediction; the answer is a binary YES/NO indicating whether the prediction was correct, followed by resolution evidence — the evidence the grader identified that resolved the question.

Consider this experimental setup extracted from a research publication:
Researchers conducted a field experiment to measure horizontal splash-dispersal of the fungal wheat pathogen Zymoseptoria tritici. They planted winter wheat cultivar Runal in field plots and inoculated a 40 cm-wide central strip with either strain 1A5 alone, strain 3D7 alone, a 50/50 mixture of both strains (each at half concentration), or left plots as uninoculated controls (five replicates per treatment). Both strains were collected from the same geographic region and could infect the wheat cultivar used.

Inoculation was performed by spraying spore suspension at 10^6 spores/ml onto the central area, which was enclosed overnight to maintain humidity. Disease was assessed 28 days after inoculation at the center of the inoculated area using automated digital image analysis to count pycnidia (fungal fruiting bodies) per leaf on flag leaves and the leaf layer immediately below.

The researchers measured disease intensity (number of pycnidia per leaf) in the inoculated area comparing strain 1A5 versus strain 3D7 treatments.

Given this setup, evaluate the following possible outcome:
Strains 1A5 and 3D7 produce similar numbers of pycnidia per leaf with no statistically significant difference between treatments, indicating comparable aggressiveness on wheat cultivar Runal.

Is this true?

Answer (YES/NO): NO